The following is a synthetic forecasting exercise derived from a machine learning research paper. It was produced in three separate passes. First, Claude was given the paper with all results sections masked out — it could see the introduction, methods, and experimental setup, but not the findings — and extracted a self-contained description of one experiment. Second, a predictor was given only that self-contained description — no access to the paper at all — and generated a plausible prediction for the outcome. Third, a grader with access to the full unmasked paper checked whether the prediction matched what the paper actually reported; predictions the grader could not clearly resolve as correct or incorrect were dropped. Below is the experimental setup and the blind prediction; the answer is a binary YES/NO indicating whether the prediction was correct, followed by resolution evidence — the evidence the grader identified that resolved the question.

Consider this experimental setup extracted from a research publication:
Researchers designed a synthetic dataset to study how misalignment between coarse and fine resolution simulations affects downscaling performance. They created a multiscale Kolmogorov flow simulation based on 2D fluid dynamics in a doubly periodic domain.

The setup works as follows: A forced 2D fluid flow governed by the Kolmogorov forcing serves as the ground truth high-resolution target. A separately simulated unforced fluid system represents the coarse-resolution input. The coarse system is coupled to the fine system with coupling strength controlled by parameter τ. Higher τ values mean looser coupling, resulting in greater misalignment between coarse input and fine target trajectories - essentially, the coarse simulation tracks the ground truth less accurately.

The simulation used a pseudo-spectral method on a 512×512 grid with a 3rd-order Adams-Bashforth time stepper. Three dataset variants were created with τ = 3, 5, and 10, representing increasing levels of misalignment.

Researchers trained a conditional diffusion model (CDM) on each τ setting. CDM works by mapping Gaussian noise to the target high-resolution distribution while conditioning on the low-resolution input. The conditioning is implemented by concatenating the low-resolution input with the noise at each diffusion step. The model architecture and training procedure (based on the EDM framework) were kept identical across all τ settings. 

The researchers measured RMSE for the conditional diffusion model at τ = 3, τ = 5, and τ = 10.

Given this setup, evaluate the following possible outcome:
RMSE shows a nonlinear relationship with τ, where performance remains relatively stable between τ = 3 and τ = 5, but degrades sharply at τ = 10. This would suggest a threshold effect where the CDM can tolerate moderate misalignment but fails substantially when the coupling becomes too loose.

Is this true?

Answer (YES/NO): NO